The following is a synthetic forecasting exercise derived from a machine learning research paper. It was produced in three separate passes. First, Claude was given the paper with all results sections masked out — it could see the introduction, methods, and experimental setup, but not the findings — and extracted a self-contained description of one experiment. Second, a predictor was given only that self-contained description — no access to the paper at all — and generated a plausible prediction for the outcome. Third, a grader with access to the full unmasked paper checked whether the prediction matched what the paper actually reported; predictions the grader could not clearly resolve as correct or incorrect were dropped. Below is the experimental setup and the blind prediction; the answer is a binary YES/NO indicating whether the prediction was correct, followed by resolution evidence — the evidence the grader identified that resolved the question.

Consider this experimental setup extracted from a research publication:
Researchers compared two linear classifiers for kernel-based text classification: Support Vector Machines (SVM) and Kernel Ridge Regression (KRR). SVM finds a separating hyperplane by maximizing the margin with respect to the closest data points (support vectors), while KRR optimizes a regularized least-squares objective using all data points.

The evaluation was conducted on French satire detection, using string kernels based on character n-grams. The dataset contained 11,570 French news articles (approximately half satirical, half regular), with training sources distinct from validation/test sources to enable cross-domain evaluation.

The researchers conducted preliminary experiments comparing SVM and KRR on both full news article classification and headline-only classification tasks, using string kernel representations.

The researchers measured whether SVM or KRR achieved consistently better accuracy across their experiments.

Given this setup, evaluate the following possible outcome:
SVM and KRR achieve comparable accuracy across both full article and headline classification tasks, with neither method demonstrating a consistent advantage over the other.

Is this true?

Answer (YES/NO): NO